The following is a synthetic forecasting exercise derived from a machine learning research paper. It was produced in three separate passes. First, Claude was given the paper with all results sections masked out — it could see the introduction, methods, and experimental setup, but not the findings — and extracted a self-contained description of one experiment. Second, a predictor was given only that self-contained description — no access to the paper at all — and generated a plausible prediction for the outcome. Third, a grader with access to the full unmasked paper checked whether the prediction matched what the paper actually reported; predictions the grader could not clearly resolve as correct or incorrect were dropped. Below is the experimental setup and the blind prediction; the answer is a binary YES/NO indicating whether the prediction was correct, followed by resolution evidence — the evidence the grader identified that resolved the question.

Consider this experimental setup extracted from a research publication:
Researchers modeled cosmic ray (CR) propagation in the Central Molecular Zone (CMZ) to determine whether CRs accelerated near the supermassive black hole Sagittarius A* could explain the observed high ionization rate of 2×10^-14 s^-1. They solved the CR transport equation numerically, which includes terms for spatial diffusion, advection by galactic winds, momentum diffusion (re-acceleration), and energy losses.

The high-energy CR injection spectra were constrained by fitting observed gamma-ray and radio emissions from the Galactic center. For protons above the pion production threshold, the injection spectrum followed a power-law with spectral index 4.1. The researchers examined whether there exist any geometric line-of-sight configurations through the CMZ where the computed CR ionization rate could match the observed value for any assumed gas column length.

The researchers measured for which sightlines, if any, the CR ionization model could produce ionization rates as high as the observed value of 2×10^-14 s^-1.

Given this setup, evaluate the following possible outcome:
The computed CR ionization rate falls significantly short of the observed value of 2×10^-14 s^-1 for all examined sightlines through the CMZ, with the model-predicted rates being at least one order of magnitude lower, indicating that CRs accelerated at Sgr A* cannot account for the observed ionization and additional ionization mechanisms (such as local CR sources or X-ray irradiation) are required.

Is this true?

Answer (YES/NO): NO